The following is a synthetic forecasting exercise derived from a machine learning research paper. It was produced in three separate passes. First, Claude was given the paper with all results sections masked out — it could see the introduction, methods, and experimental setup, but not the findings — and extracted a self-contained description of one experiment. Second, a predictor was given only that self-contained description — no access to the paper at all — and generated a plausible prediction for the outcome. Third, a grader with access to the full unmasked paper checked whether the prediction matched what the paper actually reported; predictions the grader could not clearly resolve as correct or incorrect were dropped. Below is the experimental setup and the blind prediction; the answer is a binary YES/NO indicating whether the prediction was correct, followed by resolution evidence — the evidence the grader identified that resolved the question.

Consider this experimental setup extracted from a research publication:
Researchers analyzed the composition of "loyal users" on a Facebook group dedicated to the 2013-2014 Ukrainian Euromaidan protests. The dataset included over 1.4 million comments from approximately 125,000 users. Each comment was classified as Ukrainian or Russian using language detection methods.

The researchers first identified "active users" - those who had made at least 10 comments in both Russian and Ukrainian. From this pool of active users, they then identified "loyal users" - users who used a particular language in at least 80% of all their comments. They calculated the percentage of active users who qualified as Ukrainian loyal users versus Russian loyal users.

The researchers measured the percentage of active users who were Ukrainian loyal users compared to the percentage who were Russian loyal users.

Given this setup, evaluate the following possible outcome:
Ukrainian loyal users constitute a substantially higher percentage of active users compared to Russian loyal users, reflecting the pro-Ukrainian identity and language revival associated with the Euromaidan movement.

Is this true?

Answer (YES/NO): YES